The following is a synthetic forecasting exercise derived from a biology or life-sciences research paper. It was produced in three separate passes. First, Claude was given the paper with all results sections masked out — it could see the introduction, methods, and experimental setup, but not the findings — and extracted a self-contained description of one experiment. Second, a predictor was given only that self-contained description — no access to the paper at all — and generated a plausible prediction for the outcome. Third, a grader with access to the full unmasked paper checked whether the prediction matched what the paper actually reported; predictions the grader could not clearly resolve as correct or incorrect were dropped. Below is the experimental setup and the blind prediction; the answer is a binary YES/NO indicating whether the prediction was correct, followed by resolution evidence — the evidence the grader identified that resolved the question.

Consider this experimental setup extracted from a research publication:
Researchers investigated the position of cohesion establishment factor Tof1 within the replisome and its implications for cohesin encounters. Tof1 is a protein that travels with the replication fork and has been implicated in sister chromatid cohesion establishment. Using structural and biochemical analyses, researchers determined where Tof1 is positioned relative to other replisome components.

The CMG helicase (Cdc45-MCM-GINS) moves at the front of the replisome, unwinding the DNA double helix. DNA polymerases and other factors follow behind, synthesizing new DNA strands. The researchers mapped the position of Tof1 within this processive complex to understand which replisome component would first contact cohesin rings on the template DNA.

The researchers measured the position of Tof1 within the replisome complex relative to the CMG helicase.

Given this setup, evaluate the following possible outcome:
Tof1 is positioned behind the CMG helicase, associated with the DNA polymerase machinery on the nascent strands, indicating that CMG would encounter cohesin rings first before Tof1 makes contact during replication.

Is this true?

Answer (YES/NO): NO